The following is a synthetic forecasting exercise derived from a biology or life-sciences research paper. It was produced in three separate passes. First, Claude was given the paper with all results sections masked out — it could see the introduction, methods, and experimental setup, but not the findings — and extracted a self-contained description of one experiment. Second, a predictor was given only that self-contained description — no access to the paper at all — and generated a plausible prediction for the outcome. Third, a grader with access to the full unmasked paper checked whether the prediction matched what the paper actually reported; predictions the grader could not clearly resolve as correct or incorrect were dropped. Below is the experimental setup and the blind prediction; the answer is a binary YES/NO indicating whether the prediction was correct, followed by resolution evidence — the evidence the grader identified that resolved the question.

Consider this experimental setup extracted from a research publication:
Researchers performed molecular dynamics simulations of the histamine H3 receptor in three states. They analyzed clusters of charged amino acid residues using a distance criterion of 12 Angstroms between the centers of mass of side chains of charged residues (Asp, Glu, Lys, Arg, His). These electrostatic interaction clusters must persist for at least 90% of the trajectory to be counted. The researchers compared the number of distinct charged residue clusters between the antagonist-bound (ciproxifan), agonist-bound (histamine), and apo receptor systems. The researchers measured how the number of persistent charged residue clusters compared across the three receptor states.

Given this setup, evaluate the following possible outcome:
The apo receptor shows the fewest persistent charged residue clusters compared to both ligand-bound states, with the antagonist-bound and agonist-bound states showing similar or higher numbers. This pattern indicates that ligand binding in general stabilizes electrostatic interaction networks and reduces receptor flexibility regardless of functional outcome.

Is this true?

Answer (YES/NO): NO